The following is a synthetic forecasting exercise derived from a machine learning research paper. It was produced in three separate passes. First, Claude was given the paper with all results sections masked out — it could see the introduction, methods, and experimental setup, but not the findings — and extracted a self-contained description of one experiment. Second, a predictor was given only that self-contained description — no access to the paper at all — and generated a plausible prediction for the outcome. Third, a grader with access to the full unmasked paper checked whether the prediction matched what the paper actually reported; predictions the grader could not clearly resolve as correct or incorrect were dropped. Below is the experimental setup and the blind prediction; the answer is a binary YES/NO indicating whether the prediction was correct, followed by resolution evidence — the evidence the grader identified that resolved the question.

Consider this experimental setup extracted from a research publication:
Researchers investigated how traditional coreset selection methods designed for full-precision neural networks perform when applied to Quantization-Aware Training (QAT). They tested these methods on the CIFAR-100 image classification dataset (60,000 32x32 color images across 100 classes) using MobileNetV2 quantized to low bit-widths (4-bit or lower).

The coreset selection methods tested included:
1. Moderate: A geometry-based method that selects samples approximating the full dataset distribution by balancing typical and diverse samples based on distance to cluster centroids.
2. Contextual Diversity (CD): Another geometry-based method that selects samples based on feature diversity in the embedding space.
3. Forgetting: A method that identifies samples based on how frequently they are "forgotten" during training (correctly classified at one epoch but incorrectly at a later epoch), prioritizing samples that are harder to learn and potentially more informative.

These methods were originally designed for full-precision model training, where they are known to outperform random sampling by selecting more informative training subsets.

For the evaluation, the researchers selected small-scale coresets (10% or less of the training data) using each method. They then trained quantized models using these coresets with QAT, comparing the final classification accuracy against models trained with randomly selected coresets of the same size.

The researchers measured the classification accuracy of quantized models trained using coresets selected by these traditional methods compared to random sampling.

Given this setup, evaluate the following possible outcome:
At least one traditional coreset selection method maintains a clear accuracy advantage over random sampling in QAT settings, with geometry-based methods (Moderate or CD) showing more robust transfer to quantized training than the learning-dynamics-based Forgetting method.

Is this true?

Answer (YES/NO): NO